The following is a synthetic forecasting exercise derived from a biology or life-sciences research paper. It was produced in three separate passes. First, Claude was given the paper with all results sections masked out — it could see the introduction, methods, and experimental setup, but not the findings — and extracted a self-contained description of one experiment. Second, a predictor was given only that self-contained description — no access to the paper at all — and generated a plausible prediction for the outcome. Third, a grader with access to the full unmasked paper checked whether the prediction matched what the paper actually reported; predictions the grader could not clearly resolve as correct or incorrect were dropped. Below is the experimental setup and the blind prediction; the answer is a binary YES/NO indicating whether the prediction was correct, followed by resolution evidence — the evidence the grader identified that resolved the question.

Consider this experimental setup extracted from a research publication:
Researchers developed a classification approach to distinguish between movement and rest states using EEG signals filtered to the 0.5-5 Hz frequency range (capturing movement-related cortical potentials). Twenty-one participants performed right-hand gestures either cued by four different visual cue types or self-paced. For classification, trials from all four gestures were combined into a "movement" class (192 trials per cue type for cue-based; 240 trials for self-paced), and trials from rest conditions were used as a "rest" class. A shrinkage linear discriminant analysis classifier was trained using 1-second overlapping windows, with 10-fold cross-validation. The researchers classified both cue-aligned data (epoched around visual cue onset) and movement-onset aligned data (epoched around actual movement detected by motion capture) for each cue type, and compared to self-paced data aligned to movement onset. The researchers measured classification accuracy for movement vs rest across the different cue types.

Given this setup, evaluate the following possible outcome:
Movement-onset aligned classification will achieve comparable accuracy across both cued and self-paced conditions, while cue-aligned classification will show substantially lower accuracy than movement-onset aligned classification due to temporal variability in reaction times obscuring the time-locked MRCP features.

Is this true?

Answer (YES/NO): YES